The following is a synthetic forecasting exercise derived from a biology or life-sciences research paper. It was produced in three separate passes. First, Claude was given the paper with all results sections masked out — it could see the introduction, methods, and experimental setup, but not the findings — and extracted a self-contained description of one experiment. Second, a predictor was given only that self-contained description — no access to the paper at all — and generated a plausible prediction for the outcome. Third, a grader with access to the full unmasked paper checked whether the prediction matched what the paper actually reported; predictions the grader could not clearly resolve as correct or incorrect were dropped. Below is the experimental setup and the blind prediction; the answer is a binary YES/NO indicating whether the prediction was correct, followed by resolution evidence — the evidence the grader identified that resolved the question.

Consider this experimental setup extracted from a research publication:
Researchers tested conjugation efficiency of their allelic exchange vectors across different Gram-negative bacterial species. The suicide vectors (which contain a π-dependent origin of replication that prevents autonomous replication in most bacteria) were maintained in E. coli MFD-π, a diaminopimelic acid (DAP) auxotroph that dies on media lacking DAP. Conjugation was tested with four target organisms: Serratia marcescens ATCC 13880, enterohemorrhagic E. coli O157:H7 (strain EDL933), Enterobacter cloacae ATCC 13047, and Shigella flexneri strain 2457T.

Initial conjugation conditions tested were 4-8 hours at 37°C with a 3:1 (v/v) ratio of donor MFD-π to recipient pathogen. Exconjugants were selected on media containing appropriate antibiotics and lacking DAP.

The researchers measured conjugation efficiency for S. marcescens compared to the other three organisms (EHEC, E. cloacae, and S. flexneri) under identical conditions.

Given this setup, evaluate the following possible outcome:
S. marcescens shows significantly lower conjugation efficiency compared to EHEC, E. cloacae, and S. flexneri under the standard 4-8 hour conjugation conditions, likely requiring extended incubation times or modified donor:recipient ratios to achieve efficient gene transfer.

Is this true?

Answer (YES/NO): YES